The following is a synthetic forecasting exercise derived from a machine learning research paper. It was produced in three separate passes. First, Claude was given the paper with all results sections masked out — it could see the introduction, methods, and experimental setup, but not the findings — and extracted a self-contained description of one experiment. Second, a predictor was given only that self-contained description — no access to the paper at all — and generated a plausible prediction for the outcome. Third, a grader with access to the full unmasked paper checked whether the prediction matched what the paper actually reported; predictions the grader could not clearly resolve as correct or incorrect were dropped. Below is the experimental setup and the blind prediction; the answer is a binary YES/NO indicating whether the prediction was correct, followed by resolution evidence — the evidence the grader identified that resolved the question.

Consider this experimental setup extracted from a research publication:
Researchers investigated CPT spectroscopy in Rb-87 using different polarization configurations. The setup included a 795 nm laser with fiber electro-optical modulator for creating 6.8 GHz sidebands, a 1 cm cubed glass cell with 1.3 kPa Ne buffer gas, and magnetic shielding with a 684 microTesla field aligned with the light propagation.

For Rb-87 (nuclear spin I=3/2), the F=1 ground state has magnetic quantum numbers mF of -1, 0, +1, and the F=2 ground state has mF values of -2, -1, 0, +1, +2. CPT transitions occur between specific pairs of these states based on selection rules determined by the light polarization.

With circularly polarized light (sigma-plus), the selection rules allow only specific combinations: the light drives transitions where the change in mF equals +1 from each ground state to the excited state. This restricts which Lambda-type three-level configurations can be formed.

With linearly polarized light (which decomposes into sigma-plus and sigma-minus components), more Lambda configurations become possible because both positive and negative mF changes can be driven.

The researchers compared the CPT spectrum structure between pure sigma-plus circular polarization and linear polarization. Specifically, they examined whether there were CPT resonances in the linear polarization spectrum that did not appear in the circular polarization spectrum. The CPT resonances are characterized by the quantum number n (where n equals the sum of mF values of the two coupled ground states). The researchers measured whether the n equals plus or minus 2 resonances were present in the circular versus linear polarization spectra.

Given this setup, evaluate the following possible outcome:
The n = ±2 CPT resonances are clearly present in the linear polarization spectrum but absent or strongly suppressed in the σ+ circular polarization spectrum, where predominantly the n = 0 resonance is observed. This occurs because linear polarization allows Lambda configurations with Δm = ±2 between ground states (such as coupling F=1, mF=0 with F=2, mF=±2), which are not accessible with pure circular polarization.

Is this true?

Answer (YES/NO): NO